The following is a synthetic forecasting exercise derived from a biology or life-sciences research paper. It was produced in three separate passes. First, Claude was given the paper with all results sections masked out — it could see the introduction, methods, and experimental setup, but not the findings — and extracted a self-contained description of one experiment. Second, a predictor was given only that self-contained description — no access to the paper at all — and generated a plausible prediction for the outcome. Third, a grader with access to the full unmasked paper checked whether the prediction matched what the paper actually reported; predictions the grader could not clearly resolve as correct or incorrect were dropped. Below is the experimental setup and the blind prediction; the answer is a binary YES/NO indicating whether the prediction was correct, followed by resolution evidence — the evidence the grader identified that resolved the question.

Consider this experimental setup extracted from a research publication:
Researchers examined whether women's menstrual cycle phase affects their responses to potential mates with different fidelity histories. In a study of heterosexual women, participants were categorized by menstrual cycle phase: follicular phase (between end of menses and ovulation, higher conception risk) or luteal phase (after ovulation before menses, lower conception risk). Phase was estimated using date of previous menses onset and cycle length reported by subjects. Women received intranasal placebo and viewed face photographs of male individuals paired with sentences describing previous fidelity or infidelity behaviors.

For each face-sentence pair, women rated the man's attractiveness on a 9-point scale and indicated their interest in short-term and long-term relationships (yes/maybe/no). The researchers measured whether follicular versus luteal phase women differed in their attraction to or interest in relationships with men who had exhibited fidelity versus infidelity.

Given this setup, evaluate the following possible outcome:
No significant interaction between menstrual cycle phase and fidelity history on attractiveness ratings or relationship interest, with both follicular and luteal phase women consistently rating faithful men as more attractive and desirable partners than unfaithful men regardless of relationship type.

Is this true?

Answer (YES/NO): NO